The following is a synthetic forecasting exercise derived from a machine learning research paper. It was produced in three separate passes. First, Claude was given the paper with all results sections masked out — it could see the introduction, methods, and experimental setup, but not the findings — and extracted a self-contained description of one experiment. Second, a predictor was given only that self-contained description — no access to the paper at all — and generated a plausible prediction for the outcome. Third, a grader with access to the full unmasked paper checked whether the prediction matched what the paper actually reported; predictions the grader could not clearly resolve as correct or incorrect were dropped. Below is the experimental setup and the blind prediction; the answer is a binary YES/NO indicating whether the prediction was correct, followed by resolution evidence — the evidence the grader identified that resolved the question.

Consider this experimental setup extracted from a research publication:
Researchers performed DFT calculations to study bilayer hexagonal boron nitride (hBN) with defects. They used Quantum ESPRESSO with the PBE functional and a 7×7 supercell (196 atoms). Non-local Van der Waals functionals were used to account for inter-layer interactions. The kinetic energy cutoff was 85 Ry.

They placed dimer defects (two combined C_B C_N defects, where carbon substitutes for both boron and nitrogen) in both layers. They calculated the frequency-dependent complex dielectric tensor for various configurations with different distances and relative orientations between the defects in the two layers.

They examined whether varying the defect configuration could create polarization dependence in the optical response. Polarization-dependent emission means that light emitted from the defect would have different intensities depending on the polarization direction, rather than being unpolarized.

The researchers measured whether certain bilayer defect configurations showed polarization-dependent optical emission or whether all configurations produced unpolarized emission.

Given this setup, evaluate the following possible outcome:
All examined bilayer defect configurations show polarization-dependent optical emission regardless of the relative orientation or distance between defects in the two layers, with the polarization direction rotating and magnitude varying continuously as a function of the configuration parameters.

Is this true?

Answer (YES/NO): NO